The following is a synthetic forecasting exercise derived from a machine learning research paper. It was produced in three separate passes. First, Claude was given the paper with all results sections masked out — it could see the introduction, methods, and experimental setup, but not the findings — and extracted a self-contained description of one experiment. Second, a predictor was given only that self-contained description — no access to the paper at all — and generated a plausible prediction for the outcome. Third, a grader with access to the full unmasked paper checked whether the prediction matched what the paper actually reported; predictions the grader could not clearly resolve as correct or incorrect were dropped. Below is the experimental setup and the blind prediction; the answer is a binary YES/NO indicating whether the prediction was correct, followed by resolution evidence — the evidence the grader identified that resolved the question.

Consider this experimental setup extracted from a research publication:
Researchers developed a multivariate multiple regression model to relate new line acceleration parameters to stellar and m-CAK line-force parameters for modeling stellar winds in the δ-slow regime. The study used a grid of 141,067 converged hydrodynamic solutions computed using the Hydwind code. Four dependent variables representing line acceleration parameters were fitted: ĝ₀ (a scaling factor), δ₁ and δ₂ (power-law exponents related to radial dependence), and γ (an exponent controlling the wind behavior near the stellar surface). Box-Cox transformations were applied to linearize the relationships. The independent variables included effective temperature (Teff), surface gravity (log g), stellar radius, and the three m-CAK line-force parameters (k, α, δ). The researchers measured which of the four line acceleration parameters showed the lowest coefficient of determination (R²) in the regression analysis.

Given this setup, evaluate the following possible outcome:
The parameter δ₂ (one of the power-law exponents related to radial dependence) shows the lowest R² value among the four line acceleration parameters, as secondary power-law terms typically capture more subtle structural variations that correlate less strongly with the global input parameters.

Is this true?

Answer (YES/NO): YES